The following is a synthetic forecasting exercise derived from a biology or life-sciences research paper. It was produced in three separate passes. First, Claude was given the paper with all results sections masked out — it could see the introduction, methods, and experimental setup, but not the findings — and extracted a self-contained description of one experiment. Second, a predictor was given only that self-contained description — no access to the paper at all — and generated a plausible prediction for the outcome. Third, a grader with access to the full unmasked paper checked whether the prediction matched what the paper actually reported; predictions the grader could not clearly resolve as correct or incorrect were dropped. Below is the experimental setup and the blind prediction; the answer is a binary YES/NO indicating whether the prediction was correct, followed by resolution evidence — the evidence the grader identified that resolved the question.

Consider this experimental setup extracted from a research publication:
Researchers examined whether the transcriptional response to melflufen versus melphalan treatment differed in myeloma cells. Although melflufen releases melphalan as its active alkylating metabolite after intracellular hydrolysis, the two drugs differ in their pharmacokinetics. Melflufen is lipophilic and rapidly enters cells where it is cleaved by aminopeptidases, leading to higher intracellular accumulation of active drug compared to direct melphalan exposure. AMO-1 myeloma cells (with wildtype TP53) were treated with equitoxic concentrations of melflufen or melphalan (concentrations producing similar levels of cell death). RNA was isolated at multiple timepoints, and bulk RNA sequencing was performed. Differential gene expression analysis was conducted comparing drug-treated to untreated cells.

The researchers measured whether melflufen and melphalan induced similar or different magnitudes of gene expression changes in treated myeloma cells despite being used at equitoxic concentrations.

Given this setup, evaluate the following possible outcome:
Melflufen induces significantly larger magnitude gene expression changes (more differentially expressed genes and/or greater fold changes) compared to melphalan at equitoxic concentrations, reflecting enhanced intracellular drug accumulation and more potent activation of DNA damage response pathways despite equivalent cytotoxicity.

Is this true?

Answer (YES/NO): NO